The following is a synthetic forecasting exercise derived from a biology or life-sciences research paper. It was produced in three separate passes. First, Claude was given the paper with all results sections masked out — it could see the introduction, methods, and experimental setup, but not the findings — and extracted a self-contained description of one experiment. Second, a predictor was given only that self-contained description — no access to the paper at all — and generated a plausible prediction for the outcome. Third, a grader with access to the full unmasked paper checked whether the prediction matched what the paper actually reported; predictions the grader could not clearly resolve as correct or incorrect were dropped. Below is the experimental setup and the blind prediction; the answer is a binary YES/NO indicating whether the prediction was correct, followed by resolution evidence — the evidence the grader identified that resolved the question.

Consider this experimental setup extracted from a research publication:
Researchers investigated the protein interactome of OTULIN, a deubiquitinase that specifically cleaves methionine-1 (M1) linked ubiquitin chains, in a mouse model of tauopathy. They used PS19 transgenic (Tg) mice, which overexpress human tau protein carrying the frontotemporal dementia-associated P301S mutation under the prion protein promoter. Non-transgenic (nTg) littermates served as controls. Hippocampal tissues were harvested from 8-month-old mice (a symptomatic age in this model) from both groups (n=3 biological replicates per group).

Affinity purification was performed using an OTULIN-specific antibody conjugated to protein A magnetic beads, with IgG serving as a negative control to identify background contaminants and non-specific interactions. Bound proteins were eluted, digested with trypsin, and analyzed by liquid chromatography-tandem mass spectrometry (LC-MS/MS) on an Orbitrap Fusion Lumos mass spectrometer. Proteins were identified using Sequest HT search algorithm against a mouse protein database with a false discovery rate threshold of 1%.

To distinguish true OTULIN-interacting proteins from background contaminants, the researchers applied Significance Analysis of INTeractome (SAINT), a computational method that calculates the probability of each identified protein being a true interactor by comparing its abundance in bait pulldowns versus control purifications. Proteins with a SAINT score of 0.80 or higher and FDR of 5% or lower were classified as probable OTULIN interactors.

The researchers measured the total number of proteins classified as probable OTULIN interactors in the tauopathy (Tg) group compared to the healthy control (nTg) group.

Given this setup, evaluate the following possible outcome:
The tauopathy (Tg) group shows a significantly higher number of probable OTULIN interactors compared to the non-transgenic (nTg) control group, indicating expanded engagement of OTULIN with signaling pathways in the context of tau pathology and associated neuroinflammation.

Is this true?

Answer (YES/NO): NO